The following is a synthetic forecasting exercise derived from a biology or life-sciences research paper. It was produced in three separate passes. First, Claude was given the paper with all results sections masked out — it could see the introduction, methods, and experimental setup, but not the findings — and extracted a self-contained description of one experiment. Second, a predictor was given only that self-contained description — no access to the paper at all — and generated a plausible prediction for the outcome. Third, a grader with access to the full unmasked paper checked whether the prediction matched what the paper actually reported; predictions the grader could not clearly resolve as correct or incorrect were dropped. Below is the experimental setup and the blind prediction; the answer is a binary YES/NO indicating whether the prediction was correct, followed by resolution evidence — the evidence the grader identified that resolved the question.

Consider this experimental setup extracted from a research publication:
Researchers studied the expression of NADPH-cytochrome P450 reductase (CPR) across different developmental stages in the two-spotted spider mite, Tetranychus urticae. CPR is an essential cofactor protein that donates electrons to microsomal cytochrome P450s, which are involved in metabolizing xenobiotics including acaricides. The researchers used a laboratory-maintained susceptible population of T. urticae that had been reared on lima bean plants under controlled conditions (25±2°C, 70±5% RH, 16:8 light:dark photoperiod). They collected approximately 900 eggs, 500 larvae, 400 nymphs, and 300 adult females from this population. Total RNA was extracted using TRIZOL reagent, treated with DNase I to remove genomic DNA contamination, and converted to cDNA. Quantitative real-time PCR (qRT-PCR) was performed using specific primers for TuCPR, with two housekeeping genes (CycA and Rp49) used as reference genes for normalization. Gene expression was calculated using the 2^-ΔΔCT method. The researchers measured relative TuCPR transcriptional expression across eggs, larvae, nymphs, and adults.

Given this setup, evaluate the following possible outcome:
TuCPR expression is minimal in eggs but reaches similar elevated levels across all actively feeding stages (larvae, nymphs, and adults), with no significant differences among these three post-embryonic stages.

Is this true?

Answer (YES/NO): NO